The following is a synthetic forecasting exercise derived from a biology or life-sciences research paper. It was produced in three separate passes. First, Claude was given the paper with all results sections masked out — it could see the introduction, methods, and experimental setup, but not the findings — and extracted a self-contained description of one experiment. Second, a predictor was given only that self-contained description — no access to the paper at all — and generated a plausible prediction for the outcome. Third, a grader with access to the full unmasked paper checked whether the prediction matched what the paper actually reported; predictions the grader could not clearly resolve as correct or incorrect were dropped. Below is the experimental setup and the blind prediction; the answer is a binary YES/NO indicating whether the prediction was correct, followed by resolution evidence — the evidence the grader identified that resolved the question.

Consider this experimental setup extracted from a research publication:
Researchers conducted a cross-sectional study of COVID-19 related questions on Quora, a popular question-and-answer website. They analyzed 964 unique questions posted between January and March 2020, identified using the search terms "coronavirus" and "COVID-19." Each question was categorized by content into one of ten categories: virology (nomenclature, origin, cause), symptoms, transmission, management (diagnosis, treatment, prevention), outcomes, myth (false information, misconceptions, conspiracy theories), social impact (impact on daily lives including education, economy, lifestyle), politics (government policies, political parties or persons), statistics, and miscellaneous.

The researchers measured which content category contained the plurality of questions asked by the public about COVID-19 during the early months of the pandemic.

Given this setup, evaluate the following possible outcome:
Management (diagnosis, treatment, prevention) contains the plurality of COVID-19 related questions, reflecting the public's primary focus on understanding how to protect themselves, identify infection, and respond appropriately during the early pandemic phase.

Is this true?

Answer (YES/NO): NO